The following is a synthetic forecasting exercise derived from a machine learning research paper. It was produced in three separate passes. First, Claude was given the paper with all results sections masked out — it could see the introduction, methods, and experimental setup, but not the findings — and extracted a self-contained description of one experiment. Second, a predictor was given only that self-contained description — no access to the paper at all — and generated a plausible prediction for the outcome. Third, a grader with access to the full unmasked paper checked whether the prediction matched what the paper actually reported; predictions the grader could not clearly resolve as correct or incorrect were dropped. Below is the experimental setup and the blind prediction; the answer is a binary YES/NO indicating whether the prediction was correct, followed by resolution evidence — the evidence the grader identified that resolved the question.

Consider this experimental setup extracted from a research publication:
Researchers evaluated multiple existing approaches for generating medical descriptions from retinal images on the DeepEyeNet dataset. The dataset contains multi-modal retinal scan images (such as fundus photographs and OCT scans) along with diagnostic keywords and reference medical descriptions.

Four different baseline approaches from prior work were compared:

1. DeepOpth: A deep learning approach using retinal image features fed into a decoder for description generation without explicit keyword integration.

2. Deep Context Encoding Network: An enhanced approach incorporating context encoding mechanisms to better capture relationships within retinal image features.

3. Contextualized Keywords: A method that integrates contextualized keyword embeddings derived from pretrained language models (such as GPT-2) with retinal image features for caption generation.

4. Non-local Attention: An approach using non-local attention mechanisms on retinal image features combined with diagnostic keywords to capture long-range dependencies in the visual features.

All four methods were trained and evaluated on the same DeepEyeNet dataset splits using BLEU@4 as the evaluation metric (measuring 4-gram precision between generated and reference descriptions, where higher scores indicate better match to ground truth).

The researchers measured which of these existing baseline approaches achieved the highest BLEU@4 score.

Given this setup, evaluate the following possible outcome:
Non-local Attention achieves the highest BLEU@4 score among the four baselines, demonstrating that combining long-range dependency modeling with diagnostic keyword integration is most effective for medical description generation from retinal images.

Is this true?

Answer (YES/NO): NO